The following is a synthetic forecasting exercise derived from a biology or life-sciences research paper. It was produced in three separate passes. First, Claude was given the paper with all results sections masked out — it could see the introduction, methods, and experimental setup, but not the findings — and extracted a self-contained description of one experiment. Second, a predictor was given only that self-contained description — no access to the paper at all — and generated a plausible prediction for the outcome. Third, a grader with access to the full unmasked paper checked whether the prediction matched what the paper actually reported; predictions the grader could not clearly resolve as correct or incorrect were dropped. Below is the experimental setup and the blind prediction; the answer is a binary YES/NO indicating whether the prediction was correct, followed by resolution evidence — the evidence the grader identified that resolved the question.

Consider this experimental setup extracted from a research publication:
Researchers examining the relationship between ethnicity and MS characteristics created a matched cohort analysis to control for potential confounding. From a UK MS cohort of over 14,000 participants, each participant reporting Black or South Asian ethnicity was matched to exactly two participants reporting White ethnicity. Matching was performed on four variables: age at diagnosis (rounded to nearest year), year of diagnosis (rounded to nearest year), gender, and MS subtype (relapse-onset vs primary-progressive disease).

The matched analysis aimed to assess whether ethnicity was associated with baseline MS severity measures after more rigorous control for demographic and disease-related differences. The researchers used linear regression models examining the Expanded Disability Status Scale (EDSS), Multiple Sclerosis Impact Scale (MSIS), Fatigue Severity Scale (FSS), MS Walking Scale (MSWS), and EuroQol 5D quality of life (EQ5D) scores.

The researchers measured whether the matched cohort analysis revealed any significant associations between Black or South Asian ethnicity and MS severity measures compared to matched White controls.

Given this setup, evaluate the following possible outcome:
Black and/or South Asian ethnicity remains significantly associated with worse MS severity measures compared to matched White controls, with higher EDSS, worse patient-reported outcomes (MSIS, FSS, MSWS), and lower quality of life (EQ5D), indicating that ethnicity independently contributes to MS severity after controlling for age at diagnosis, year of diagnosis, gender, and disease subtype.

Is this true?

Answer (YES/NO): NO